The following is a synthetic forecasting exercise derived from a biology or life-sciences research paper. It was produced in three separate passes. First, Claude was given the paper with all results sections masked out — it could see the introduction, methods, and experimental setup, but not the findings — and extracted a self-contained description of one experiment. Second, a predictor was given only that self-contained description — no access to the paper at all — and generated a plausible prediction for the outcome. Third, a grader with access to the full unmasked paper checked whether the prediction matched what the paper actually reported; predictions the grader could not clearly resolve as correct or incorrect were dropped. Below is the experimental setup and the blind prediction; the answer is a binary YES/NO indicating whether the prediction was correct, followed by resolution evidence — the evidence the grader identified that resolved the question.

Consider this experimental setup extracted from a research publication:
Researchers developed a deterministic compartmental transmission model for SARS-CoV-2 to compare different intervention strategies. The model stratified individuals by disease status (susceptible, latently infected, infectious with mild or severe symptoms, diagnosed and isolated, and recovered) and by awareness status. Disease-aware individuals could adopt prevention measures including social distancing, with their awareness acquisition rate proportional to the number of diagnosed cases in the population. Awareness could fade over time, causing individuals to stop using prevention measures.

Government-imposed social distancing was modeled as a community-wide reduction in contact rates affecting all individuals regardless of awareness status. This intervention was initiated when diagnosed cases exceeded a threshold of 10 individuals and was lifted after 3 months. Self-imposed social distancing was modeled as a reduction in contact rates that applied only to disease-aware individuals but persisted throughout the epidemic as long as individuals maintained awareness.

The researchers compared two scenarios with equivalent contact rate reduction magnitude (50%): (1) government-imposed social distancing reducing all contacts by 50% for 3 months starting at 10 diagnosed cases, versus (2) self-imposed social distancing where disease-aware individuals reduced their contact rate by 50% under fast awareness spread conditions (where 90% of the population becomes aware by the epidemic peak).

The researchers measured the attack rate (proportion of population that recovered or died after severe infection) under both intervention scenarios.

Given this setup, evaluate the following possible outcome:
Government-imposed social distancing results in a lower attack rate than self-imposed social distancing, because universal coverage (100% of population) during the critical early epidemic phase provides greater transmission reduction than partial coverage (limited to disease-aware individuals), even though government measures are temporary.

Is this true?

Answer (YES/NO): NO